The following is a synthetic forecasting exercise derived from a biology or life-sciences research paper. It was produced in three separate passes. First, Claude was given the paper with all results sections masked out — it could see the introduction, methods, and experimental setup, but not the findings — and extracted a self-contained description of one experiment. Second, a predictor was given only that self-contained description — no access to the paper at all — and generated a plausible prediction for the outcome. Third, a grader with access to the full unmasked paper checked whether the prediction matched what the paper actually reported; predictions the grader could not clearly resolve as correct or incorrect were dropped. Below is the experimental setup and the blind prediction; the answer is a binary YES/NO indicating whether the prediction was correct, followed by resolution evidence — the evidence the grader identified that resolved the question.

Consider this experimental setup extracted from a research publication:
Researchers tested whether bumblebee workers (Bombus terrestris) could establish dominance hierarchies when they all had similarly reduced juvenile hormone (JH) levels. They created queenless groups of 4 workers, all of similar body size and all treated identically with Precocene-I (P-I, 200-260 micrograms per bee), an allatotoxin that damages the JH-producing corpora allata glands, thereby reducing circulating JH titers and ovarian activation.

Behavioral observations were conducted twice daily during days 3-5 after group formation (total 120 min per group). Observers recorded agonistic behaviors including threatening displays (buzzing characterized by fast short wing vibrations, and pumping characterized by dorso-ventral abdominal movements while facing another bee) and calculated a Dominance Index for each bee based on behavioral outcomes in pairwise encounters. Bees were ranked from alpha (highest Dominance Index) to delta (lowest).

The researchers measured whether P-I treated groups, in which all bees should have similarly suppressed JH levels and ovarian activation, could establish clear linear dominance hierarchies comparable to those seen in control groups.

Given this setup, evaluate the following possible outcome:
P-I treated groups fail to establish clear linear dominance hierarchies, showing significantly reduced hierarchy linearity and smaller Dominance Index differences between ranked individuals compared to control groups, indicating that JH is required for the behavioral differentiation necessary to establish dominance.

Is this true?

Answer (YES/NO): NO